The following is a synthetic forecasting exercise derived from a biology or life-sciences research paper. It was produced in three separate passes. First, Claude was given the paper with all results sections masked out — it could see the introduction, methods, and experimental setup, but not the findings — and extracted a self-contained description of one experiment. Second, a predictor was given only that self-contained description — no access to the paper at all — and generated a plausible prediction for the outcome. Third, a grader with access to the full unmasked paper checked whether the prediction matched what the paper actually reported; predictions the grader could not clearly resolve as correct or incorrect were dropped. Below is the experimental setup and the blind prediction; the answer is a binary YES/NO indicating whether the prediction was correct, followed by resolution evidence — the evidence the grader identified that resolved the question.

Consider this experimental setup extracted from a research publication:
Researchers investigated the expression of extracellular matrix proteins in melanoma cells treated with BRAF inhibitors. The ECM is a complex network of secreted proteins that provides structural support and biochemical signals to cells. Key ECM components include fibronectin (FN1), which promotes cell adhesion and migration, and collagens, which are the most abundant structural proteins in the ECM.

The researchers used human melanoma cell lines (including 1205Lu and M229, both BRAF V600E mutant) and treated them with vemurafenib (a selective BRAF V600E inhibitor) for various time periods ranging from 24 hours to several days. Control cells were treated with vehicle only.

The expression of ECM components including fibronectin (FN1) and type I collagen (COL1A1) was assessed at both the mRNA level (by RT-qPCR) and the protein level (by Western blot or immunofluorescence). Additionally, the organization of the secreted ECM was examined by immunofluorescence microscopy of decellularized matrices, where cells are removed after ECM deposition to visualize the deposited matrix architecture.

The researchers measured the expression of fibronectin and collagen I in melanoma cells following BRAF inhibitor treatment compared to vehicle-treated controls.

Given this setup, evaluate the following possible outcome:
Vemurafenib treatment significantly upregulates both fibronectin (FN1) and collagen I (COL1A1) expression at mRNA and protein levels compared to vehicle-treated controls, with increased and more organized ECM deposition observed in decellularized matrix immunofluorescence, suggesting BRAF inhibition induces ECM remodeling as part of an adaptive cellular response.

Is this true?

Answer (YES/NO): YES